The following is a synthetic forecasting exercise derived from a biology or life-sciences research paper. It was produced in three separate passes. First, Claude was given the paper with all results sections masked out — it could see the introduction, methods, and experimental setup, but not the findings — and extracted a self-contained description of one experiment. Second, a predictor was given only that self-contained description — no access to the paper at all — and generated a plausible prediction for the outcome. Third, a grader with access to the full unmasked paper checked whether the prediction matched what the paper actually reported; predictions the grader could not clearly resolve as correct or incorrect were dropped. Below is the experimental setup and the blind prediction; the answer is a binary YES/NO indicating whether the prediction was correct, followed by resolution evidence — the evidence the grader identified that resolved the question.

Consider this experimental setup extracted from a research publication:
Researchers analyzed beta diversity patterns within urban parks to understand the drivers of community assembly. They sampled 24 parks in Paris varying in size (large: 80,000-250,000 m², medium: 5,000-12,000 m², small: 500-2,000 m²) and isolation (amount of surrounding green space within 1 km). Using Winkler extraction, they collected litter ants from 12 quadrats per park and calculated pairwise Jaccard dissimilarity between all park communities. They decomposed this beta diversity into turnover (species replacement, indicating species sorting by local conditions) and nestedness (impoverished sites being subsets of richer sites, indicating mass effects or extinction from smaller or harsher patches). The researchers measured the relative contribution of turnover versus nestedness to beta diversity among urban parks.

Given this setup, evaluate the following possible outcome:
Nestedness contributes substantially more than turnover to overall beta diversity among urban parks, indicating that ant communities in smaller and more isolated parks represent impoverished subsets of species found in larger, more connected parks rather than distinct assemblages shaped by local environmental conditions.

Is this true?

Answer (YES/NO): NO